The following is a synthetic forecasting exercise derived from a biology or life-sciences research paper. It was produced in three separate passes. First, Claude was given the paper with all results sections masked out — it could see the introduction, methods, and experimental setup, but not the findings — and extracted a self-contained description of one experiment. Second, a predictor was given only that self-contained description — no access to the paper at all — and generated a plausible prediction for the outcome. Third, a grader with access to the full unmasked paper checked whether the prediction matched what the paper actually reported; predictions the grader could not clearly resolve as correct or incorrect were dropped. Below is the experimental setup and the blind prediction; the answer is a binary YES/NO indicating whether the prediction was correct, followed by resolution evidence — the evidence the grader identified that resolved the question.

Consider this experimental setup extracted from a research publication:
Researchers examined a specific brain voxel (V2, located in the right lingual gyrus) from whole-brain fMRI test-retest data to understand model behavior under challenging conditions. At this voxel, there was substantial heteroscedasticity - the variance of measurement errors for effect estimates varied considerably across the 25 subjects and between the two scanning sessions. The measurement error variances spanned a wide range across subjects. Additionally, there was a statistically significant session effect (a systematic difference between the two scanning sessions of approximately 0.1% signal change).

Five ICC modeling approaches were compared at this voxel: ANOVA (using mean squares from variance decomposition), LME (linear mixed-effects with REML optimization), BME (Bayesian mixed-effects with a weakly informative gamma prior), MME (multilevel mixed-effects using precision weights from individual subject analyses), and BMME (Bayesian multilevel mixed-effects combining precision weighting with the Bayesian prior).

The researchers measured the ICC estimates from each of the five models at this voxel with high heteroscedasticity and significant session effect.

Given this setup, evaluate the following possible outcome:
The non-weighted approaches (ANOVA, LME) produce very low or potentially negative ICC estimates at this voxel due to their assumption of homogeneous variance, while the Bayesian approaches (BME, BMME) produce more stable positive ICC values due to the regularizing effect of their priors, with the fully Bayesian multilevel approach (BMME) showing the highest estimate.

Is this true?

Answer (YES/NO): NO